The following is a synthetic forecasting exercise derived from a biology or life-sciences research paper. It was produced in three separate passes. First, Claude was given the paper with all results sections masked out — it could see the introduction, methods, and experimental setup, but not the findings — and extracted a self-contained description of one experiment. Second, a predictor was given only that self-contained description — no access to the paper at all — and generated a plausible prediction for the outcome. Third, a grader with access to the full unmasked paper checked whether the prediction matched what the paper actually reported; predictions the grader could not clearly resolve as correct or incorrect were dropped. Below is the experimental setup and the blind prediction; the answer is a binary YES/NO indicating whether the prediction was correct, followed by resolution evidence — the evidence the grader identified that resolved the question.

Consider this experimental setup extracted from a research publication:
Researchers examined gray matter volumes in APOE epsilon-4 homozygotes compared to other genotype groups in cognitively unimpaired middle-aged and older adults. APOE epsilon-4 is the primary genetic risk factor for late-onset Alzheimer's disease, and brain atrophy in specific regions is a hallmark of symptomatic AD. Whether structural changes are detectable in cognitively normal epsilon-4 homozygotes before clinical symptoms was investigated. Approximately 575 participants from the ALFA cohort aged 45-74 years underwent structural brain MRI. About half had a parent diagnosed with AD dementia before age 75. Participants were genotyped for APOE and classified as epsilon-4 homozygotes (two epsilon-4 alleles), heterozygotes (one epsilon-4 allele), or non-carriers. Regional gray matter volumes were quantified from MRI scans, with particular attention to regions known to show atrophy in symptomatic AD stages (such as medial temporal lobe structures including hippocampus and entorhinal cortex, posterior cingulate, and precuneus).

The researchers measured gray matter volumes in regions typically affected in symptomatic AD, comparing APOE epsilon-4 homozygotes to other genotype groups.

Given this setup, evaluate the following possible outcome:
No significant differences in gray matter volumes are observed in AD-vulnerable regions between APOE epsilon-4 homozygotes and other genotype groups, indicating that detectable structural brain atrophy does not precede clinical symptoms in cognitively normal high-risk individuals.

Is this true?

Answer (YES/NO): NO